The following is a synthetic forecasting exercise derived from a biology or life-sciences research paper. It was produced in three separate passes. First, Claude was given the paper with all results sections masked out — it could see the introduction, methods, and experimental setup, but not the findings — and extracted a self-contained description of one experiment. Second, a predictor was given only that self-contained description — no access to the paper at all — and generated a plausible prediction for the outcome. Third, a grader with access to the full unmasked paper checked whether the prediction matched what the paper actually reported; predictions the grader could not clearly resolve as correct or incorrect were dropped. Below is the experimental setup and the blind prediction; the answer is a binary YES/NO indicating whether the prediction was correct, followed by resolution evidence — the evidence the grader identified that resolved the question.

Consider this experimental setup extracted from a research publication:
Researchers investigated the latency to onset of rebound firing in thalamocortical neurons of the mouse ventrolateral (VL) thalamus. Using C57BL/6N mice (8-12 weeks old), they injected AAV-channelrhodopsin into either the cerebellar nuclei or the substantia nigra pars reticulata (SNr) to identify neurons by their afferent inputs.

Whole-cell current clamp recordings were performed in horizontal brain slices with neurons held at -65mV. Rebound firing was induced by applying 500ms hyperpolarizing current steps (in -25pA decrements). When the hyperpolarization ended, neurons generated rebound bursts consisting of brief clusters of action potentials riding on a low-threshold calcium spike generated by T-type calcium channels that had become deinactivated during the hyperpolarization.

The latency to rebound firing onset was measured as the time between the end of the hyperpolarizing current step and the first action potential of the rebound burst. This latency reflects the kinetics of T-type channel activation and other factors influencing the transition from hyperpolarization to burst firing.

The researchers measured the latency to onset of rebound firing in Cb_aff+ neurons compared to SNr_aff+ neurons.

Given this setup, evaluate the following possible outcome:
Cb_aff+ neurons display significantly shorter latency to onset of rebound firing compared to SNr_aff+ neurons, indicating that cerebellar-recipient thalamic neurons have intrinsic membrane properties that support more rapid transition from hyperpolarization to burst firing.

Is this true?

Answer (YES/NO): NO